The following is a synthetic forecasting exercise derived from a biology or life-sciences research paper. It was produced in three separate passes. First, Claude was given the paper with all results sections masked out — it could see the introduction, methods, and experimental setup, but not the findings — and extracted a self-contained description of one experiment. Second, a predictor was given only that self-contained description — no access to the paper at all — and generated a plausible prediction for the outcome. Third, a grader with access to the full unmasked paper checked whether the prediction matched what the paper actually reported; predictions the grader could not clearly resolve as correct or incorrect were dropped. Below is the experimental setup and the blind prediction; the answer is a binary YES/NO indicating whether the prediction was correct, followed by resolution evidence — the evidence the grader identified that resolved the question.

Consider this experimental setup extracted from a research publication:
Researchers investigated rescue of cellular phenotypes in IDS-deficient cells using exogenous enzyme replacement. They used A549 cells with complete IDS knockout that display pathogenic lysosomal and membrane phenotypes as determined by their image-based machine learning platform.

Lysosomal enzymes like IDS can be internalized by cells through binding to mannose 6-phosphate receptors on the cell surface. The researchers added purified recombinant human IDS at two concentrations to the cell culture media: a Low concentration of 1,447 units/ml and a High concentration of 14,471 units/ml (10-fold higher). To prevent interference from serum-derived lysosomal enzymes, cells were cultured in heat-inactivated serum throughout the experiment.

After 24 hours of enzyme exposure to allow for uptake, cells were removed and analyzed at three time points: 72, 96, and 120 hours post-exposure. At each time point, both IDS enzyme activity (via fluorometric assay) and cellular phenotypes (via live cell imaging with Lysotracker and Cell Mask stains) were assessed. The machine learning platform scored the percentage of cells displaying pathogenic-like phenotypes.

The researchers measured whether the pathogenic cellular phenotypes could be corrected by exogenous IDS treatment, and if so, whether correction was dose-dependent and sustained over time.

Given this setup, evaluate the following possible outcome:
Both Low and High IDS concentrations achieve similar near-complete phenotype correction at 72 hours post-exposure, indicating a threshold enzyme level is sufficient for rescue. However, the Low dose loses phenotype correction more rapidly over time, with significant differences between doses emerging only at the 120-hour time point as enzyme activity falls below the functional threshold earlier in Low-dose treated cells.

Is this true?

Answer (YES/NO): NO